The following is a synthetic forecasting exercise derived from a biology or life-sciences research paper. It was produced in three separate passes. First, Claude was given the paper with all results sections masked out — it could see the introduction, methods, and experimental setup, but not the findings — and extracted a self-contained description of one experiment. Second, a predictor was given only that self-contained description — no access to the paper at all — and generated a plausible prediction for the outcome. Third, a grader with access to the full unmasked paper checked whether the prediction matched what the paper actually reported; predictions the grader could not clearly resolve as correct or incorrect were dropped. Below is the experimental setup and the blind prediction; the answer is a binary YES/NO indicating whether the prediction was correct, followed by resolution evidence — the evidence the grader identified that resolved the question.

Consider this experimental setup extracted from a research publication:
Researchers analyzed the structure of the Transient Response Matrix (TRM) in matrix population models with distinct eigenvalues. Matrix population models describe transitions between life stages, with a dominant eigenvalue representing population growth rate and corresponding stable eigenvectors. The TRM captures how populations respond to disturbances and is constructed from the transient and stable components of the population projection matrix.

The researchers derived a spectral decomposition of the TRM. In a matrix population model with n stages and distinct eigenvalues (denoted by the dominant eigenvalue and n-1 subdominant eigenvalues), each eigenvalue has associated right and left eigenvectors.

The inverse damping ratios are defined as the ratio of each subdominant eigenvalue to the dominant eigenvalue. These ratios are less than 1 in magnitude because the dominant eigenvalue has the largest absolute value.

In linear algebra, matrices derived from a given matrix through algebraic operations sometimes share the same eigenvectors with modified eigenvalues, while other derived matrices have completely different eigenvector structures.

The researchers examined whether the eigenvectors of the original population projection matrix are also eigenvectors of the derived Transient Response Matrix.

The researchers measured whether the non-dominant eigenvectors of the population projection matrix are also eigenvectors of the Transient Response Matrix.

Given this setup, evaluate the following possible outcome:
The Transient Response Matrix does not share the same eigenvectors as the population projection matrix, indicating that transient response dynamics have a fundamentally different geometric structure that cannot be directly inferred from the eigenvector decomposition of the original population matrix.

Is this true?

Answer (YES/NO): NO